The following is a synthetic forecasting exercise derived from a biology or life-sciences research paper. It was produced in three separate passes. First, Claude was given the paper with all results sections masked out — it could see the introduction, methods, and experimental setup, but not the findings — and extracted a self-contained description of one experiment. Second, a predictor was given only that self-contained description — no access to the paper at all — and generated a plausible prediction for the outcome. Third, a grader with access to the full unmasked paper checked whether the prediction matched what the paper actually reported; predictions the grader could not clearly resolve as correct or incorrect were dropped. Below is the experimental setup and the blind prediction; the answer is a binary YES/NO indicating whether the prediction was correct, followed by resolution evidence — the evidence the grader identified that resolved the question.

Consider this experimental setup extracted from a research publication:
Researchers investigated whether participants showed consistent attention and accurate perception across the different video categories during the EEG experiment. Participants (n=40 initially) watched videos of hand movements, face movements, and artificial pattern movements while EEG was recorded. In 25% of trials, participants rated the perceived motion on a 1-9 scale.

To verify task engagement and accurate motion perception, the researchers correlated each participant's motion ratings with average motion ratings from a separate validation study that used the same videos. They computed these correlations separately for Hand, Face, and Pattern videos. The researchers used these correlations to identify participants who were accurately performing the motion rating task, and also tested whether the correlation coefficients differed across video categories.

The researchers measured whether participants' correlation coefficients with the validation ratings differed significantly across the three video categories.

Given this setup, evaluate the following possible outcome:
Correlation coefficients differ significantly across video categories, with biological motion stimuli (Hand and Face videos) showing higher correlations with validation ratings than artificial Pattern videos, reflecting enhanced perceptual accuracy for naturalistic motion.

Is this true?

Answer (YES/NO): NO